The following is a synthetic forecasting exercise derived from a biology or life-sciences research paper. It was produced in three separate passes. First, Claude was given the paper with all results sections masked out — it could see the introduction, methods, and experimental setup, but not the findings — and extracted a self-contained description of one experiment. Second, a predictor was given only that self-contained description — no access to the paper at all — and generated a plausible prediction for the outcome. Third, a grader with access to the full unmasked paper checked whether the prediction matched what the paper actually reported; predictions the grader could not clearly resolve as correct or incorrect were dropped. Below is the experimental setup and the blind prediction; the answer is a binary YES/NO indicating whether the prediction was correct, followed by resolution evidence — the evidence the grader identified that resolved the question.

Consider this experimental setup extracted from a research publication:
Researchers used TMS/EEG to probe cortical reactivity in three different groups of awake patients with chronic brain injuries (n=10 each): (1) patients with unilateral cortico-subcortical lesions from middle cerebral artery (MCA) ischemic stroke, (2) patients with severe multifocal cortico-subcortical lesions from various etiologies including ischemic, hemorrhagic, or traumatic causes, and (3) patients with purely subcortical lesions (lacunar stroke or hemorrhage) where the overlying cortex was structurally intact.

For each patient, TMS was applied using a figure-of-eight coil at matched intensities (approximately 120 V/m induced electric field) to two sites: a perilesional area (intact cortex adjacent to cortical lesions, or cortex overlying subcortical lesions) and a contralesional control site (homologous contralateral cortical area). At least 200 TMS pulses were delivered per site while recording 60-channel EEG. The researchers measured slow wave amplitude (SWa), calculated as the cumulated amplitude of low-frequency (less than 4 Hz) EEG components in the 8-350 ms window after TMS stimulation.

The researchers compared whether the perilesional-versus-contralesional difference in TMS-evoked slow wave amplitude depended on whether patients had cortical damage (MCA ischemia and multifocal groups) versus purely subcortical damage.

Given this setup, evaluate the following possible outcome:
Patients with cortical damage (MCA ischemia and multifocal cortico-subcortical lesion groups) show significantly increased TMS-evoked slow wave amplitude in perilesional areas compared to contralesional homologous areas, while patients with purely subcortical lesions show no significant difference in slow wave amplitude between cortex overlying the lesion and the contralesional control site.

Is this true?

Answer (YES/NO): YES